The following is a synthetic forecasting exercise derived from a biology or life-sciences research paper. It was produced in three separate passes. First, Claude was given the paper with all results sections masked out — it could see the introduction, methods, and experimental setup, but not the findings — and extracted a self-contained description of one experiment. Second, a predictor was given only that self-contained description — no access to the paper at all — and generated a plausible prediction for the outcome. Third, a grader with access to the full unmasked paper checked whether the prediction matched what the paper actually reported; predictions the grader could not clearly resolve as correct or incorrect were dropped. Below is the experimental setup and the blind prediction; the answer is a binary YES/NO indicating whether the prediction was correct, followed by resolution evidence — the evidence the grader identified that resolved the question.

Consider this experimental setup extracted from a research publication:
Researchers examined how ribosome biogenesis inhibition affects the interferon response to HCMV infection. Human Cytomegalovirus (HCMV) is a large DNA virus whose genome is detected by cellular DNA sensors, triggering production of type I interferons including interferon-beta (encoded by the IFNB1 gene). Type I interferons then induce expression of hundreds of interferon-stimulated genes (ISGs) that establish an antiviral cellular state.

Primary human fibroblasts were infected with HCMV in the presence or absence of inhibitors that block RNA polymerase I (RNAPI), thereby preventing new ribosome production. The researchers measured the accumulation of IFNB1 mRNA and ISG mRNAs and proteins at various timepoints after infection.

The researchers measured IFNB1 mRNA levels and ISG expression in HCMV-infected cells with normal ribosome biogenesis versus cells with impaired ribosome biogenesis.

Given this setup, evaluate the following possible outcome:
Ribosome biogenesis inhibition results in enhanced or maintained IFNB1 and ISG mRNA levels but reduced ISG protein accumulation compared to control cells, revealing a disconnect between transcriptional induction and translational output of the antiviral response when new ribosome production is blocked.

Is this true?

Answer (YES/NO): NO